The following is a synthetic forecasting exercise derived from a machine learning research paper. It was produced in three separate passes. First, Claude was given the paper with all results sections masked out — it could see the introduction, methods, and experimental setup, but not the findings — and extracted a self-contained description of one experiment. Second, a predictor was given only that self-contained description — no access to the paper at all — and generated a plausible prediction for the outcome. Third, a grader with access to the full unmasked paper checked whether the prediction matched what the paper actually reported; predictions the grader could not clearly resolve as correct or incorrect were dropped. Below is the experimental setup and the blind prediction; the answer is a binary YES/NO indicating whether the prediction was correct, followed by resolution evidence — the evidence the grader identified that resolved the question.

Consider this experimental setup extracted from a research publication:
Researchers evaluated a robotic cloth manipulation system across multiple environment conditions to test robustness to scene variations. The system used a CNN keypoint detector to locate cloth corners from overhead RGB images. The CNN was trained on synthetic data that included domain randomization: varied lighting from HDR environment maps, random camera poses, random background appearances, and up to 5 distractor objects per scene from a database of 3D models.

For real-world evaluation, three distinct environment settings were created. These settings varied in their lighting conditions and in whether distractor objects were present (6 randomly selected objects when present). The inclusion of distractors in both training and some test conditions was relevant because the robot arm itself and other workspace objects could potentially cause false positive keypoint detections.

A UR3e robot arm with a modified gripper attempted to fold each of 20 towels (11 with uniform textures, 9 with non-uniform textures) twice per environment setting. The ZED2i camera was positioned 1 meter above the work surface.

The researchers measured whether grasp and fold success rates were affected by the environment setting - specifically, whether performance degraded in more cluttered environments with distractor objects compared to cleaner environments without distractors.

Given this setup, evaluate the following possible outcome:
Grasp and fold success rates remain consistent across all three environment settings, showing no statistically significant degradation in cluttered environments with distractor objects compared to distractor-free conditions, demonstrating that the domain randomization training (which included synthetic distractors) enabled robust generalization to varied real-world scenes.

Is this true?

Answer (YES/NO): YES